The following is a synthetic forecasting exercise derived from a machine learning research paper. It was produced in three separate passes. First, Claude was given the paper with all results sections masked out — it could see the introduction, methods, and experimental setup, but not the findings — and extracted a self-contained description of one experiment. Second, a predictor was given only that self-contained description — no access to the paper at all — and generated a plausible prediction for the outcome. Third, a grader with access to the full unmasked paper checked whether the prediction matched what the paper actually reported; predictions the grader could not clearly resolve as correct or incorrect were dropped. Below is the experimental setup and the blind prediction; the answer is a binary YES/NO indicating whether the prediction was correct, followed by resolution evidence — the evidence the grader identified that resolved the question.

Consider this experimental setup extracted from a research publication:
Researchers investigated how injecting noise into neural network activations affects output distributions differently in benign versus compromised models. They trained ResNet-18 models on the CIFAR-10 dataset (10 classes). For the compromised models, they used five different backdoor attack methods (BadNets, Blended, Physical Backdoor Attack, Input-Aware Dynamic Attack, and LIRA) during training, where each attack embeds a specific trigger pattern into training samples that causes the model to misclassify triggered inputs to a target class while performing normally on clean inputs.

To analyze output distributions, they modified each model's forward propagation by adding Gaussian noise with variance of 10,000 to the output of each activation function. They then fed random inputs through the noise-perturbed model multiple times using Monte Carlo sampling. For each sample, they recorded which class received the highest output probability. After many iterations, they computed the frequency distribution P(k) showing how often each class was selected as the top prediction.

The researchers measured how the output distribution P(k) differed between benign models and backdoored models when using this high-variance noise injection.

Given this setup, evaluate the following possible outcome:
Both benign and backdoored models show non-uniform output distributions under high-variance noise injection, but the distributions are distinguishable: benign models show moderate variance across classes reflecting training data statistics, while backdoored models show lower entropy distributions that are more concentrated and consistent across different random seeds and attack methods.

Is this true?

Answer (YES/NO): NO